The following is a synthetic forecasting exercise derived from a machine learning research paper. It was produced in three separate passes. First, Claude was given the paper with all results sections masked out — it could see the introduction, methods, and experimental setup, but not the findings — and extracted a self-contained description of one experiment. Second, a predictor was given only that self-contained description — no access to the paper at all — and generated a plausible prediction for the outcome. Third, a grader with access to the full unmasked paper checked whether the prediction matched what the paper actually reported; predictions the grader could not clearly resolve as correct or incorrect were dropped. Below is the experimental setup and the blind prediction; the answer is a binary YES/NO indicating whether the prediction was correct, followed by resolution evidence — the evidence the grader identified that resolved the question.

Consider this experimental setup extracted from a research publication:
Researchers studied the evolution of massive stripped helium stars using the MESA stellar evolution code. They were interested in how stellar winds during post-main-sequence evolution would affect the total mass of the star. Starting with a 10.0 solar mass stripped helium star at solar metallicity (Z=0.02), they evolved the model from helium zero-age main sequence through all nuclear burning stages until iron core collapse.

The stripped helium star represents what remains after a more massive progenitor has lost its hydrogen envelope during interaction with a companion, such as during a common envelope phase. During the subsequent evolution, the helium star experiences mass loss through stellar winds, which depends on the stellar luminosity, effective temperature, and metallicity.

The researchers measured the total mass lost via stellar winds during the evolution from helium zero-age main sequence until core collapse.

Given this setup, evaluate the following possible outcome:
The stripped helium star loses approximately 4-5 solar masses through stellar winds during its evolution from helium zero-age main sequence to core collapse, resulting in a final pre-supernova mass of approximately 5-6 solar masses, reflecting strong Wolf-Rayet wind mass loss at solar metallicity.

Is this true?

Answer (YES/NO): YES